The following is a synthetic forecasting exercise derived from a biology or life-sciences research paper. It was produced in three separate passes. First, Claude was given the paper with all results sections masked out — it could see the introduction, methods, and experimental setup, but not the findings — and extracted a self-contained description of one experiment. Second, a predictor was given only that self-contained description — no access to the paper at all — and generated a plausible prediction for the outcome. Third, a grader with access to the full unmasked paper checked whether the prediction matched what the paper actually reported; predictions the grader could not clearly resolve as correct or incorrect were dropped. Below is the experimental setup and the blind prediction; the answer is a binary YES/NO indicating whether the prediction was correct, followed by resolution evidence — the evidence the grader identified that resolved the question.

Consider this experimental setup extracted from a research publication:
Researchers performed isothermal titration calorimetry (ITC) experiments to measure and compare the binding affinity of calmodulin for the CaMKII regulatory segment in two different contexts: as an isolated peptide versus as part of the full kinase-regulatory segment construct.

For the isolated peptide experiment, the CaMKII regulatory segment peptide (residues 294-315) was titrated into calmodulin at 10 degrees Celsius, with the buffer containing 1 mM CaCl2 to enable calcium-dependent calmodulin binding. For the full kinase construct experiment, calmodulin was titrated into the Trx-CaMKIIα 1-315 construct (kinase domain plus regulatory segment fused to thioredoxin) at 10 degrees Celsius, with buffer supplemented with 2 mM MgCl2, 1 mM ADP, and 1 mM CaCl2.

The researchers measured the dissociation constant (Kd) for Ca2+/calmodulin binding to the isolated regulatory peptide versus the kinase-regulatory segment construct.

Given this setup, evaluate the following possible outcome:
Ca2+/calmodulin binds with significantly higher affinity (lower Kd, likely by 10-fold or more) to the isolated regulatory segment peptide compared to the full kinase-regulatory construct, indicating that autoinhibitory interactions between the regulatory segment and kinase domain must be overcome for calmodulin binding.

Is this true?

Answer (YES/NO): YES